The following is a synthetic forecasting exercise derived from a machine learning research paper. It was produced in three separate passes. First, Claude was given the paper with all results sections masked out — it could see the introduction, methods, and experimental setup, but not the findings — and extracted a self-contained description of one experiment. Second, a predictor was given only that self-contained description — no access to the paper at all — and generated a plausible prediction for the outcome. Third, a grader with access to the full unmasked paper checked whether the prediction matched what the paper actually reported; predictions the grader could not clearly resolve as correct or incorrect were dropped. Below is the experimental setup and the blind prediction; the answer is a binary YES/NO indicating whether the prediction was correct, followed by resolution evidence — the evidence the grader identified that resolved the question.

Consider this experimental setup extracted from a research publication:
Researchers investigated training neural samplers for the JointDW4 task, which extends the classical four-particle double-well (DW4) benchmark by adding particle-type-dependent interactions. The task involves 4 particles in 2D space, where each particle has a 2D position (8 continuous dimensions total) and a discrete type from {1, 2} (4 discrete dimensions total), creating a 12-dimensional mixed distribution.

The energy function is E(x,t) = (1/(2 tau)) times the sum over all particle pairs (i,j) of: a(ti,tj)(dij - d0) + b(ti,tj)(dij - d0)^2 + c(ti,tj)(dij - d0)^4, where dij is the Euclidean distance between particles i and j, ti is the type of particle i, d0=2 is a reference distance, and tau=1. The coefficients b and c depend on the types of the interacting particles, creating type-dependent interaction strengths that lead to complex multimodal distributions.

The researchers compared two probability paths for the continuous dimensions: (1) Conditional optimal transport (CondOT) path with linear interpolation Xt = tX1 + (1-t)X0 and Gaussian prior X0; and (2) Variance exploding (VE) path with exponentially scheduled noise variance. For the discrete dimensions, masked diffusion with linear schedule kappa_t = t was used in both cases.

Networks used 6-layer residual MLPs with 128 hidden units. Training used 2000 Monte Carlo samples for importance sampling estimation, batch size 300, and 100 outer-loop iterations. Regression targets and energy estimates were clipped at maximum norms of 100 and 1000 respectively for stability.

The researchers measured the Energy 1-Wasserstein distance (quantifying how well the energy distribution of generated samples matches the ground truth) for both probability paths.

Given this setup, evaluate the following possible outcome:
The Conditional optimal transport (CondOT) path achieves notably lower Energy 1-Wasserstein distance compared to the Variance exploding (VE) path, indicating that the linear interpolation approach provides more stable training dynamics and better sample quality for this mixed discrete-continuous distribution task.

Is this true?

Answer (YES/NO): YES